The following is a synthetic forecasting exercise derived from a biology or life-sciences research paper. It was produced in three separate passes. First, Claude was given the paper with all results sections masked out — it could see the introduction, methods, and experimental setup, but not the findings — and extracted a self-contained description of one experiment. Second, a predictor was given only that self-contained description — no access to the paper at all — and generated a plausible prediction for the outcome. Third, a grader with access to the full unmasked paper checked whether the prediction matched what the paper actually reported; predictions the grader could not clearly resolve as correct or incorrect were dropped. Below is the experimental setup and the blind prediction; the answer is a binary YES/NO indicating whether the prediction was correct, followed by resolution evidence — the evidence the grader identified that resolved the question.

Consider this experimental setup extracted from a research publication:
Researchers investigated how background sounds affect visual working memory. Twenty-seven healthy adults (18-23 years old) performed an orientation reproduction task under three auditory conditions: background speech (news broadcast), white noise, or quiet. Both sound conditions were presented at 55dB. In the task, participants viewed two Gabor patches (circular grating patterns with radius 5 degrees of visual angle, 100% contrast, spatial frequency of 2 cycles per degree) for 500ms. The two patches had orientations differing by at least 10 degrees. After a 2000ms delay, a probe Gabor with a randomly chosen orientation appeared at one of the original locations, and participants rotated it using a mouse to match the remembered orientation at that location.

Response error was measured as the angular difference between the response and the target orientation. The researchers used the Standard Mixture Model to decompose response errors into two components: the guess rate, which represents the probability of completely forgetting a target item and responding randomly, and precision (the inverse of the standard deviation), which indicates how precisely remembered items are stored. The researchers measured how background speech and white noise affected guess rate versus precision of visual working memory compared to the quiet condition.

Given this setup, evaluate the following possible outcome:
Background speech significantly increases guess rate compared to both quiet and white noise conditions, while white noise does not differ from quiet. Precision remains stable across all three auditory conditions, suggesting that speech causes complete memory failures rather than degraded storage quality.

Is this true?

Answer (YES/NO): NO